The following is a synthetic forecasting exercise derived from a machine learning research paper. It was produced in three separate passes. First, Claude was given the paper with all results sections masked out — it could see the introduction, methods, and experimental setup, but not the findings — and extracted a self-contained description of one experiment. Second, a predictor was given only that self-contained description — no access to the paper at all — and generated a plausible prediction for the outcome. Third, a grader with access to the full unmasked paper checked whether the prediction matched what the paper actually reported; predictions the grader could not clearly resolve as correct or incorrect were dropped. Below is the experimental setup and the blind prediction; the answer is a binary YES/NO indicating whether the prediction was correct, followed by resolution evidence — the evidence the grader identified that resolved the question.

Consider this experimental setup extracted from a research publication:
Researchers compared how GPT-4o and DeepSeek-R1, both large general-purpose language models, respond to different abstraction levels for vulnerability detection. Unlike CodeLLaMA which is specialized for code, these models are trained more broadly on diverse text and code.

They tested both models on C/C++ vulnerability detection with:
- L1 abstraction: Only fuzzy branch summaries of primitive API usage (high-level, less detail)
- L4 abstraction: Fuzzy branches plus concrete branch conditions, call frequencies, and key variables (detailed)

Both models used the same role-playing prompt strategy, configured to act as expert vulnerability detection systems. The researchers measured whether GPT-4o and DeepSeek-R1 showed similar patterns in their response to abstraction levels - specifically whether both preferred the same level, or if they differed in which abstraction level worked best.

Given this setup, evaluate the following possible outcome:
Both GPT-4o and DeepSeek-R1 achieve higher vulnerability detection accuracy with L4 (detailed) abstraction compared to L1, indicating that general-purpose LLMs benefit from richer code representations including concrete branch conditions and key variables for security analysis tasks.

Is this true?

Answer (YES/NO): NO